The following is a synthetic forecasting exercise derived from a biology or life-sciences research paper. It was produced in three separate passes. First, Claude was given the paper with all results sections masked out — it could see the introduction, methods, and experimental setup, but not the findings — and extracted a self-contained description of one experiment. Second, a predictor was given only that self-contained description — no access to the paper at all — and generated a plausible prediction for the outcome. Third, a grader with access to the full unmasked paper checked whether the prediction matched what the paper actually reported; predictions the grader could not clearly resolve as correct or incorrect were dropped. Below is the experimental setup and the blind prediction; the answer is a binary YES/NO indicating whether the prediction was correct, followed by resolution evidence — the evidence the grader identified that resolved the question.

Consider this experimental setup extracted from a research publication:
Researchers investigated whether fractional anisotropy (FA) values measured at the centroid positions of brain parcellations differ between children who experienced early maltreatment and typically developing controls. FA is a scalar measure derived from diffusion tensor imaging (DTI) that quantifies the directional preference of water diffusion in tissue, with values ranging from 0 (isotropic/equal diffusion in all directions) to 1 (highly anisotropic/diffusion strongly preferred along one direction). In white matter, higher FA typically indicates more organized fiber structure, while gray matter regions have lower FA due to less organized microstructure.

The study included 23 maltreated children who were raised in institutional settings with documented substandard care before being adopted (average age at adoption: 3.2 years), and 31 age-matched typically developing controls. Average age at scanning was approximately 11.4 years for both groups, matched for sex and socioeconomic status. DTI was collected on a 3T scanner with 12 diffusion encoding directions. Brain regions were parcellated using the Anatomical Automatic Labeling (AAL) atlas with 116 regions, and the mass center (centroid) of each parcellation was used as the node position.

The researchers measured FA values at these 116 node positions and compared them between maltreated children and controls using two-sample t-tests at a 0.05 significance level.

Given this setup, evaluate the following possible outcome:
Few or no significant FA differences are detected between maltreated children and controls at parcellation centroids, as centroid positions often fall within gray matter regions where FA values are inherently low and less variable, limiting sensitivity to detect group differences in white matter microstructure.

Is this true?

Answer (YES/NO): YES